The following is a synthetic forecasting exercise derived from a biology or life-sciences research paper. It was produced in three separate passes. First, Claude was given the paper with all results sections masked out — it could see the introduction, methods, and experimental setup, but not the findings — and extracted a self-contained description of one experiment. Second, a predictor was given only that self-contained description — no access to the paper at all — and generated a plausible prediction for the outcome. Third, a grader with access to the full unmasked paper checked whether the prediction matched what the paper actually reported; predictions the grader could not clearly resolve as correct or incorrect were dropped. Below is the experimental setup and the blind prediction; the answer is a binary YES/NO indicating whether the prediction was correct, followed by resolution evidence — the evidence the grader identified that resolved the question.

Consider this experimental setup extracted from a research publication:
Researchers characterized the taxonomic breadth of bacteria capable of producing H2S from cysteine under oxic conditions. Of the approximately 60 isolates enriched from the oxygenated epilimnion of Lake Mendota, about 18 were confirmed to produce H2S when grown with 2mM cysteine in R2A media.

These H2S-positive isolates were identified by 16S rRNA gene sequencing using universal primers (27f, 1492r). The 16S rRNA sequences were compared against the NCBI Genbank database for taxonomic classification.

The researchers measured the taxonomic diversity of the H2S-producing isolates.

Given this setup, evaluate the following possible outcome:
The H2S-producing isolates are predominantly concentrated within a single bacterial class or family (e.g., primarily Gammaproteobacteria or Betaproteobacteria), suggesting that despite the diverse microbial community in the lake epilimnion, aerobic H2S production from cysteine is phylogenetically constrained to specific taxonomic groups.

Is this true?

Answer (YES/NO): NO